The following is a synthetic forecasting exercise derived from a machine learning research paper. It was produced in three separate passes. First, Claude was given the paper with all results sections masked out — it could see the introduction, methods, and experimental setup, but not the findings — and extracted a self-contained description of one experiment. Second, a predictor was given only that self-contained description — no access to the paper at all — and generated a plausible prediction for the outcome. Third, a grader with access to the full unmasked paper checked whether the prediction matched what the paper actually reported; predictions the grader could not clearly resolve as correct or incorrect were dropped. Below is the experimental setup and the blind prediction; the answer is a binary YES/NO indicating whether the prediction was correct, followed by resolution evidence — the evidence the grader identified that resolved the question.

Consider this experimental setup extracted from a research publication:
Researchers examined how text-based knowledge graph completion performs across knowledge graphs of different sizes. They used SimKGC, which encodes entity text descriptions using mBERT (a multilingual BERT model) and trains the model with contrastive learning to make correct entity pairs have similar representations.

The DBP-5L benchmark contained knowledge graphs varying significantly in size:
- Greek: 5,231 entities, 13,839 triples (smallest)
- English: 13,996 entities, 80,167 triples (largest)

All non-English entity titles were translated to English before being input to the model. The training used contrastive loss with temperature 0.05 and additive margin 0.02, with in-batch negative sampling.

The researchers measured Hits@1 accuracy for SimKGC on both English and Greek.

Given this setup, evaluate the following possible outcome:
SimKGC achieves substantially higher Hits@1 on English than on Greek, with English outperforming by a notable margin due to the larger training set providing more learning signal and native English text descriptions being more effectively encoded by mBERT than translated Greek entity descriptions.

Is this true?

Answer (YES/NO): NO